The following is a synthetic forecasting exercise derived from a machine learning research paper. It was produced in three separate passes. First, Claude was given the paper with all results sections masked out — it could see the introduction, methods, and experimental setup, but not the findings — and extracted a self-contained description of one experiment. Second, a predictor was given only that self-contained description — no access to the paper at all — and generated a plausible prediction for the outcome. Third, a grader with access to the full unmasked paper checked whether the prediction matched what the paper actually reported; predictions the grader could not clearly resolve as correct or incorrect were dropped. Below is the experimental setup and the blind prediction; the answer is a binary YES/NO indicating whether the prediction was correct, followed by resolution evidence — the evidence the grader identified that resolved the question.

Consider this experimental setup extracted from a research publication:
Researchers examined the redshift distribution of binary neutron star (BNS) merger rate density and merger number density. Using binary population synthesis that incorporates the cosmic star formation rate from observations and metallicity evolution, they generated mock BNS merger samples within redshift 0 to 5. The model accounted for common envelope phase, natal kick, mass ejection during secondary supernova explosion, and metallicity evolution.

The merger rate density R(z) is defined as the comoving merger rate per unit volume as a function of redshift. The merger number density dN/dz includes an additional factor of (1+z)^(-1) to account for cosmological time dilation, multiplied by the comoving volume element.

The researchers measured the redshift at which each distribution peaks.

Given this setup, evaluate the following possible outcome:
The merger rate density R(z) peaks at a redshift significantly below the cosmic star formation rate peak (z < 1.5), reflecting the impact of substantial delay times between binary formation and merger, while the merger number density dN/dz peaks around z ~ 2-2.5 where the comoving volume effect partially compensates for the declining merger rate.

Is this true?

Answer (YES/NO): NO